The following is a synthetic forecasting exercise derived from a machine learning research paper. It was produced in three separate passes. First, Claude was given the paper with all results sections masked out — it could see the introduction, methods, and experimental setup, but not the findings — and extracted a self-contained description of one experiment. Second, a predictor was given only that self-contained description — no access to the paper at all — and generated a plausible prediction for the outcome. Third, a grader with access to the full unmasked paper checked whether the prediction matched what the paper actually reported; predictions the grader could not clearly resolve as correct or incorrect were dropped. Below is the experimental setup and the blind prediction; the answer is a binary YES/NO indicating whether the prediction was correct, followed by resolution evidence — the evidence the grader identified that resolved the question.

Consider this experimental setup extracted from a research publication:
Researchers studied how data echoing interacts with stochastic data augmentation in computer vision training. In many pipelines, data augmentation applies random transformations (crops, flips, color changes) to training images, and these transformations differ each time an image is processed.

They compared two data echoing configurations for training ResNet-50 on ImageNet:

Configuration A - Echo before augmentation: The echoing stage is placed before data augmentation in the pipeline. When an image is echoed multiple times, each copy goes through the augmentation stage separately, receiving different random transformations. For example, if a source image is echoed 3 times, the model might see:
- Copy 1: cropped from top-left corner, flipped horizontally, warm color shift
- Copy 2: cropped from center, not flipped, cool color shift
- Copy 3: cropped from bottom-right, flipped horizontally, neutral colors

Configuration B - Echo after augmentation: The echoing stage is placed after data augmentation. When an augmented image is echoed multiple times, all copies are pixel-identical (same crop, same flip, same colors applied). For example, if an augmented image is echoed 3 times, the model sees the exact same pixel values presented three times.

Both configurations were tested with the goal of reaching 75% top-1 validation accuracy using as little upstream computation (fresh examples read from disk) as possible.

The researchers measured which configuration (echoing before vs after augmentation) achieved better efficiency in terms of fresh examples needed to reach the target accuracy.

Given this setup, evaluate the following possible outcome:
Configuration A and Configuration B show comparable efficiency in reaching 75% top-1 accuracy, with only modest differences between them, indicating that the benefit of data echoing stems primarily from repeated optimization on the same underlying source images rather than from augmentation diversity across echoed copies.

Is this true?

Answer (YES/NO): NO